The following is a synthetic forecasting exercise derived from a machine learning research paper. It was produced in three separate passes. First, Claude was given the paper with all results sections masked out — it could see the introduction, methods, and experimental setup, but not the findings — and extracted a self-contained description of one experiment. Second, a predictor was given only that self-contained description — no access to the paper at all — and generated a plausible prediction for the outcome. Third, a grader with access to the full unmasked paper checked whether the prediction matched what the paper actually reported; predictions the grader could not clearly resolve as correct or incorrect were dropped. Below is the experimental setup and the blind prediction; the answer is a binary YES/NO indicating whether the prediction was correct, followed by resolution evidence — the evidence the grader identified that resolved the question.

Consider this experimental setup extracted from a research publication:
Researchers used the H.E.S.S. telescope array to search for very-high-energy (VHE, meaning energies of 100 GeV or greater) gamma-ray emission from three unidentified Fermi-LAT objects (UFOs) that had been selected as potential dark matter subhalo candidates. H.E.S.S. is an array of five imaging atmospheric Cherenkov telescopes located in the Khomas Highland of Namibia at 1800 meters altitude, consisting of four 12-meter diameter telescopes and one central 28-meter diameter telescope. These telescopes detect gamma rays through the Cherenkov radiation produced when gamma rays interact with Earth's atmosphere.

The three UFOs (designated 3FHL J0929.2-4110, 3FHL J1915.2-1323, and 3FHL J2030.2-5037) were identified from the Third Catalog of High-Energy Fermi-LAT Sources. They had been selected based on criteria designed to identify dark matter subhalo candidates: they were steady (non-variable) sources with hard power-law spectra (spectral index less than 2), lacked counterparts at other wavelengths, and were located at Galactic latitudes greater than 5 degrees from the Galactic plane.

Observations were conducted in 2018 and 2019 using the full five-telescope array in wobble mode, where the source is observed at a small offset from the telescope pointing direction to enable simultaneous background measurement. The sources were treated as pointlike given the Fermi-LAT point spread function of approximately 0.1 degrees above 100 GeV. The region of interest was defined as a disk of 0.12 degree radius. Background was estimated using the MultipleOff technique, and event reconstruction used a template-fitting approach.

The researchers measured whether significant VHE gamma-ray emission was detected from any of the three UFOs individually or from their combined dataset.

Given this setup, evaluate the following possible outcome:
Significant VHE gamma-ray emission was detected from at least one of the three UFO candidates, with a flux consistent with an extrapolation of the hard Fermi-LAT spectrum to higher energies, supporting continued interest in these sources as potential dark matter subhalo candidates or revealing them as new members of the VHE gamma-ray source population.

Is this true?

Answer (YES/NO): NO